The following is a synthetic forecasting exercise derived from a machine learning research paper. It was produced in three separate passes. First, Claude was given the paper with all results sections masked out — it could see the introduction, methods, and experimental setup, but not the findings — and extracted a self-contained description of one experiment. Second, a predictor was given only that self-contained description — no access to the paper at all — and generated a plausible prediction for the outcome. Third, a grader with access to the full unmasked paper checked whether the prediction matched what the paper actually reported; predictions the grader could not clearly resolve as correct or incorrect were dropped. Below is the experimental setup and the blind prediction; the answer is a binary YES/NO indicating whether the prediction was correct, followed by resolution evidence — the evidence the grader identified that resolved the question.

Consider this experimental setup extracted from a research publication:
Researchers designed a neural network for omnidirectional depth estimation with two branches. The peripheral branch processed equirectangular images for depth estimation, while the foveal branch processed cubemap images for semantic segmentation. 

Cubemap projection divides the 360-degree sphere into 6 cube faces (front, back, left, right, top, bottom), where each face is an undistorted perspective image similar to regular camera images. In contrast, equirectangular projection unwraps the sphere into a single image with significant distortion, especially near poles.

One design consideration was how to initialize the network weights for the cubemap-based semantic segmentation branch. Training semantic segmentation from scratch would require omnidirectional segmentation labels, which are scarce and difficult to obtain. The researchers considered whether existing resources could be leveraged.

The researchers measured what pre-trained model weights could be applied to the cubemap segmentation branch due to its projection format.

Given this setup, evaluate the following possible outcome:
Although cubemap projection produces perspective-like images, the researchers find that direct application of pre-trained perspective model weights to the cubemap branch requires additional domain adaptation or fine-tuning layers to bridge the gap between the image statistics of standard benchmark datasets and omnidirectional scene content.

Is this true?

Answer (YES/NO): NO